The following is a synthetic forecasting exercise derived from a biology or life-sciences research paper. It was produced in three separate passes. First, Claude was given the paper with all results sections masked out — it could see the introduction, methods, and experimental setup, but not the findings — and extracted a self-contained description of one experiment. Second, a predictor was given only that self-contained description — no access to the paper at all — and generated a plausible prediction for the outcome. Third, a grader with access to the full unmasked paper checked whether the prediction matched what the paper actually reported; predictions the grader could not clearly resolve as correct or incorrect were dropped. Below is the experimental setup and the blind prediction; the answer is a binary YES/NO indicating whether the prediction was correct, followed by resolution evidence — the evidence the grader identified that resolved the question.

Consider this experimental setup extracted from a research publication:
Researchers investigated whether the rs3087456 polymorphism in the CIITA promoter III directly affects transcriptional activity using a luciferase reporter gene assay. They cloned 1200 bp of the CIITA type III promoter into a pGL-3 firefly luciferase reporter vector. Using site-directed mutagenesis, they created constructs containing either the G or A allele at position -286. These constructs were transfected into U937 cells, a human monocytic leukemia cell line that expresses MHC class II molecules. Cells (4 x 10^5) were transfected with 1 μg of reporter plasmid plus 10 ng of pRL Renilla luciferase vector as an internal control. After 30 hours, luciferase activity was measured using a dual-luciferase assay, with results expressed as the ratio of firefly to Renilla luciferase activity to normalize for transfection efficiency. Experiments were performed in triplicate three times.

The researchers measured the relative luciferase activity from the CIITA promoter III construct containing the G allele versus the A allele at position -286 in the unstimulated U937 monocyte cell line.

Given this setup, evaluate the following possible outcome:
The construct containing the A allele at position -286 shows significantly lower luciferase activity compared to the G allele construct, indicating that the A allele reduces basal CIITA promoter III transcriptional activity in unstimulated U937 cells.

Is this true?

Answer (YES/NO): NO